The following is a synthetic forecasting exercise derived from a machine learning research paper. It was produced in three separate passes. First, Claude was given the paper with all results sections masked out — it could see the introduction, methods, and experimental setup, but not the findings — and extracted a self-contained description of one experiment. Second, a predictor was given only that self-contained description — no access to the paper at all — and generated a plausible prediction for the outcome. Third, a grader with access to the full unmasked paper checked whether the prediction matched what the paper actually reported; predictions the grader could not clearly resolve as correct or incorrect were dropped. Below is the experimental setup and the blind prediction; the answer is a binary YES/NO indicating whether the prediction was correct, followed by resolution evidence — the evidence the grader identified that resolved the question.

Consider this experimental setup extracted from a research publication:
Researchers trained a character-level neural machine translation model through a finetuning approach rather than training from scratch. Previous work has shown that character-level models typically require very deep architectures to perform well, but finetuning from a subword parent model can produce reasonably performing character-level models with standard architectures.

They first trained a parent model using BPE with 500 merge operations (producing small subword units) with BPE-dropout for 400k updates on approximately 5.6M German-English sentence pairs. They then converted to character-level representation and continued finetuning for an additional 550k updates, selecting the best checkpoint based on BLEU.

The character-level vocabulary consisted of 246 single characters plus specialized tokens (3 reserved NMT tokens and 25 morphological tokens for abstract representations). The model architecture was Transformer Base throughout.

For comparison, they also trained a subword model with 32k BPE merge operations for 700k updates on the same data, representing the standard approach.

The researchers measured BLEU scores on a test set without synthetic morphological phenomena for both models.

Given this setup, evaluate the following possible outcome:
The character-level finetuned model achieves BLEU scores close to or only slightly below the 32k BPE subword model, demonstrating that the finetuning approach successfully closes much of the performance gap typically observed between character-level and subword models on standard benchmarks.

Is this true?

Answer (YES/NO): NO